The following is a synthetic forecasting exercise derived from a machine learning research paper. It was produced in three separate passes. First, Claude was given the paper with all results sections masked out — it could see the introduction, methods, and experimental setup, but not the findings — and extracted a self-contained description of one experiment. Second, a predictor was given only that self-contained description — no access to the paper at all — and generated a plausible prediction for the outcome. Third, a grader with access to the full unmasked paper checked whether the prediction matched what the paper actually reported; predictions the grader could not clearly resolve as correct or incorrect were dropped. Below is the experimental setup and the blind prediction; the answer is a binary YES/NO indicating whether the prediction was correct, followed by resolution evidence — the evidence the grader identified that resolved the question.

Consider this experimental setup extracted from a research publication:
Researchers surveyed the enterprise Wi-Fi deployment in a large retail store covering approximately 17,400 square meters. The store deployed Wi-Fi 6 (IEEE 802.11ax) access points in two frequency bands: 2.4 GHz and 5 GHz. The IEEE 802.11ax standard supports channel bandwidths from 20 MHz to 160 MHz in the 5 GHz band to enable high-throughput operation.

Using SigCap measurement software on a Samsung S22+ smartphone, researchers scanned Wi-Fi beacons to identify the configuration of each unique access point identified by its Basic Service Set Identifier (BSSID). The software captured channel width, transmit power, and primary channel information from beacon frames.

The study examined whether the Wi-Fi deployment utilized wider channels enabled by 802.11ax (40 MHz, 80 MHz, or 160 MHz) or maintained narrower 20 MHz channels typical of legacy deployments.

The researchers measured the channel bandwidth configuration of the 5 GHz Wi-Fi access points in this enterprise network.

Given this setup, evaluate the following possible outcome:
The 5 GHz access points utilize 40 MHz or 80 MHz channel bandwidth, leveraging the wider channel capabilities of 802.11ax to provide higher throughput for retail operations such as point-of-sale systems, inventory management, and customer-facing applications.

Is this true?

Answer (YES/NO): NO